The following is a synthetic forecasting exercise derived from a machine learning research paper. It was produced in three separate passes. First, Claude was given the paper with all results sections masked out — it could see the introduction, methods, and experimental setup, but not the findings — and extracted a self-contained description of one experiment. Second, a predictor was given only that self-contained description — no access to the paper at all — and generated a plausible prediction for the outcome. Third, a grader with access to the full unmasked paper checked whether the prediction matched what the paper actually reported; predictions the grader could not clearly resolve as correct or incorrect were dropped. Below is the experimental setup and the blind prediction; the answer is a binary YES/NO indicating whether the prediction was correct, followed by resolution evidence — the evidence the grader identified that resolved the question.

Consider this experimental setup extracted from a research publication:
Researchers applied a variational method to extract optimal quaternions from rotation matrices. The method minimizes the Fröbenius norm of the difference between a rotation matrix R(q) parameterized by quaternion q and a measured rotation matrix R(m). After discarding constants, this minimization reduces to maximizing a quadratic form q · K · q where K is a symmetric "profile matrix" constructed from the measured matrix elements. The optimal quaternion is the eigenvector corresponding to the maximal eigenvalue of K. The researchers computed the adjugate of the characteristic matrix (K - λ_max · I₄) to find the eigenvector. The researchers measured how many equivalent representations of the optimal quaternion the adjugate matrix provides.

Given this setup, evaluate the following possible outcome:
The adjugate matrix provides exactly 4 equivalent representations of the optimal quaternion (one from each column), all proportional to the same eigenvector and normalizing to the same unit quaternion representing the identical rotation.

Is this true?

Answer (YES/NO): YES